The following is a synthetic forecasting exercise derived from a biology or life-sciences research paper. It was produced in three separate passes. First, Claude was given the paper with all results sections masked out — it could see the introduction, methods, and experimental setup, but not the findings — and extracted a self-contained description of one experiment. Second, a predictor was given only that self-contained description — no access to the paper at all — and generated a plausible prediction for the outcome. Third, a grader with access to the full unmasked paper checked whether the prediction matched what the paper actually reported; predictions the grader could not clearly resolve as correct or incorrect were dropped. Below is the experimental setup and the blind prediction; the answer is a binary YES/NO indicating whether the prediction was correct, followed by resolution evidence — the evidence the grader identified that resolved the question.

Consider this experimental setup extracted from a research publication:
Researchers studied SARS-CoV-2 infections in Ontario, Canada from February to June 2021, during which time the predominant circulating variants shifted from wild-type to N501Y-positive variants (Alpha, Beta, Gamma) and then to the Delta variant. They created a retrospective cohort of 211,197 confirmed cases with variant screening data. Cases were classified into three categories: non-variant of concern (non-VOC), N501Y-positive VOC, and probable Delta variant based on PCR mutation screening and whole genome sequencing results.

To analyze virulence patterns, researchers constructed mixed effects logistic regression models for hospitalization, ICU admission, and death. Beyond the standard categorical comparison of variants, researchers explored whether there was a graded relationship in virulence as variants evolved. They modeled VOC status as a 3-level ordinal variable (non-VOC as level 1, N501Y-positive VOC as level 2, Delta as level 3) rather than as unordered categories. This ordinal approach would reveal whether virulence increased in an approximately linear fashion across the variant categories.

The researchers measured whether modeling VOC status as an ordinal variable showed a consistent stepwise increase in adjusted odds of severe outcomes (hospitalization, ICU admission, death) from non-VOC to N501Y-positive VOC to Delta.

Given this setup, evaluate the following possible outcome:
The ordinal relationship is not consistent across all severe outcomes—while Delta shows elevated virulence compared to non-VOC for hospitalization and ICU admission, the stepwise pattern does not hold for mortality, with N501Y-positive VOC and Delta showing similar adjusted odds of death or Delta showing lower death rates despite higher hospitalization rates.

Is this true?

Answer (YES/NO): NO